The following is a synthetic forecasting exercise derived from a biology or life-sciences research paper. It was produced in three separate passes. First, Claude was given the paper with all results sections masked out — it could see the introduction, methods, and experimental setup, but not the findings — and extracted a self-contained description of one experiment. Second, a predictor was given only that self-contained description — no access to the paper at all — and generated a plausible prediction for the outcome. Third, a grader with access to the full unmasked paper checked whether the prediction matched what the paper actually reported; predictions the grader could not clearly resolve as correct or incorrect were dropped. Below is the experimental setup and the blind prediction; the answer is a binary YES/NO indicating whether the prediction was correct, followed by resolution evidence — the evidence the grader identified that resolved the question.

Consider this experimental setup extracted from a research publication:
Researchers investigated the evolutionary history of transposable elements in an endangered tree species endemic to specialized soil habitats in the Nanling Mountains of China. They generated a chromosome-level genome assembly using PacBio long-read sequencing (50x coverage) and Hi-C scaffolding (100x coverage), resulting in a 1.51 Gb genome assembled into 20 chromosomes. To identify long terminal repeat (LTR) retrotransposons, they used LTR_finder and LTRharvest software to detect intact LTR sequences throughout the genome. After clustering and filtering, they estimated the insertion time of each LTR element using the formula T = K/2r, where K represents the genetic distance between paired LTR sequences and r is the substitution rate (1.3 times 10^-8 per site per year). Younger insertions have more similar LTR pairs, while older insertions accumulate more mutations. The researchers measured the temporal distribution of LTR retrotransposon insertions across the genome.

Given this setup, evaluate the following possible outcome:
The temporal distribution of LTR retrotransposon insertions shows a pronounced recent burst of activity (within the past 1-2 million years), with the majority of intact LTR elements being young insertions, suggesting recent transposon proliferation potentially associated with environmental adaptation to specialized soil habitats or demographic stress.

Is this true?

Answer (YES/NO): NO